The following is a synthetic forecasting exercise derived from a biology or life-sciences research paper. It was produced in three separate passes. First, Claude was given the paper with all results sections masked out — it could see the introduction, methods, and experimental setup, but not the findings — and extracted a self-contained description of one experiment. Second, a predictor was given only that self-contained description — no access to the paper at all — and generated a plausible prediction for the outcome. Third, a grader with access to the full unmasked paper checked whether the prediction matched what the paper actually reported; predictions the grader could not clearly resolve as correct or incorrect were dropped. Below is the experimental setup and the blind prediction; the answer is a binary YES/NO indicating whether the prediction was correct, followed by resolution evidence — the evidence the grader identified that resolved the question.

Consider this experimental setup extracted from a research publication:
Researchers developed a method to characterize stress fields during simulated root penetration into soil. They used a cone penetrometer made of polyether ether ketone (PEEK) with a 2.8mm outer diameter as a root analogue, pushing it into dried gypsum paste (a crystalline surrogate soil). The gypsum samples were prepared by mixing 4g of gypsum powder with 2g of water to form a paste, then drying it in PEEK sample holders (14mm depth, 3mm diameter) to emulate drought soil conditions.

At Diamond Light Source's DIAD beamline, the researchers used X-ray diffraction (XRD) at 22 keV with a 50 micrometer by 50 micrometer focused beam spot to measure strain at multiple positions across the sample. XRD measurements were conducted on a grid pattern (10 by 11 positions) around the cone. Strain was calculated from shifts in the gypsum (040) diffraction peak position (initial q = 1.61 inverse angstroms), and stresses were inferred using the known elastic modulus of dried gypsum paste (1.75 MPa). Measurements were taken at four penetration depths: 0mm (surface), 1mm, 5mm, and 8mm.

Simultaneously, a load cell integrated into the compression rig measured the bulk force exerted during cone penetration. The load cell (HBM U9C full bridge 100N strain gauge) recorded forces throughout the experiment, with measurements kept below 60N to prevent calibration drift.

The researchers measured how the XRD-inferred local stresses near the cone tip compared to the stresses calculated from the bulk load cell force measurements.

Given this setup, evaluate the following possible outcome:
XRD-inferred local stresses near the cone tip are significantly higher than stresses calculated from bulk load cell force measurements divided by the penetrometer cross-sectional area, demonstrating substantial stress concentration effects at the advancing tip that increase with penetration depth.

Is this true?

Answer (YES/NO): NO